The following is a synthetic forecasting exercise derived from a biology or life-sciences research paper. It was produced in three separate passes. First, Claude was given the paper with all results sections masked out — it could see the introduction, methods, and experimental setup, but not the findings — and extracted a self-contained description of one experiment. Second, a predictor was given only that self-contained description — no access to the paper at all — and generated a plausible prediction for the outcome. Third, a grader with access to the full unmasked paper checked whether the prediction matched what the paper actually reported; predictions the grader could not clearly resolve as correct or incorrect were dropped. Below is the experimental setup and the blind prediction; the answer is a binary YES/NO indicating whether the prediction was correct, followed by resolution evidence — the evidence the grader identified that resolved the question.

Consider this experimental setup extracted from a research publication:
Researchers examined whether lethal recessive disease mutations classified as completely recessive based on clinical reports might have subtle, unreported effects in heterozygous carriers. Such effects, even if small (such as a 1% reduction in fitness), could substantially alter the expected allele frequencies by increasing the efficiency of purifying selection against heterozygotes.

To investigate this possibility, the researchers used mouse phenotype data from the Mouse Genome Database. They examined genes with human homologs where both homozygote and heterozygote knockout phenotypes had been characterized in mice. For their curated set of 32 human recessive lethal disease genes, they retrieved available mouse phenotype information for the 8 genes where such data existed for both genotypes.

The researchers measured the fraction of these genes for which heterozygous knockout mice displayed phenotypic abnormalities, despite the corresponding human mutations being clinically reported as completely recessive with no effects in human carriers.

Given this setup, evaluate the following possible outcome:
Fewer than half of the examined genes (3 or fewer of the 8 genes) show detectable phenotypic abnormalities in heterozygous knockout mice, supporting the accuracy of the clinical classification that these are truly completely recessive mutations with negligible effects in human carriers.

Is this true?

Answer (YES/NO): NO